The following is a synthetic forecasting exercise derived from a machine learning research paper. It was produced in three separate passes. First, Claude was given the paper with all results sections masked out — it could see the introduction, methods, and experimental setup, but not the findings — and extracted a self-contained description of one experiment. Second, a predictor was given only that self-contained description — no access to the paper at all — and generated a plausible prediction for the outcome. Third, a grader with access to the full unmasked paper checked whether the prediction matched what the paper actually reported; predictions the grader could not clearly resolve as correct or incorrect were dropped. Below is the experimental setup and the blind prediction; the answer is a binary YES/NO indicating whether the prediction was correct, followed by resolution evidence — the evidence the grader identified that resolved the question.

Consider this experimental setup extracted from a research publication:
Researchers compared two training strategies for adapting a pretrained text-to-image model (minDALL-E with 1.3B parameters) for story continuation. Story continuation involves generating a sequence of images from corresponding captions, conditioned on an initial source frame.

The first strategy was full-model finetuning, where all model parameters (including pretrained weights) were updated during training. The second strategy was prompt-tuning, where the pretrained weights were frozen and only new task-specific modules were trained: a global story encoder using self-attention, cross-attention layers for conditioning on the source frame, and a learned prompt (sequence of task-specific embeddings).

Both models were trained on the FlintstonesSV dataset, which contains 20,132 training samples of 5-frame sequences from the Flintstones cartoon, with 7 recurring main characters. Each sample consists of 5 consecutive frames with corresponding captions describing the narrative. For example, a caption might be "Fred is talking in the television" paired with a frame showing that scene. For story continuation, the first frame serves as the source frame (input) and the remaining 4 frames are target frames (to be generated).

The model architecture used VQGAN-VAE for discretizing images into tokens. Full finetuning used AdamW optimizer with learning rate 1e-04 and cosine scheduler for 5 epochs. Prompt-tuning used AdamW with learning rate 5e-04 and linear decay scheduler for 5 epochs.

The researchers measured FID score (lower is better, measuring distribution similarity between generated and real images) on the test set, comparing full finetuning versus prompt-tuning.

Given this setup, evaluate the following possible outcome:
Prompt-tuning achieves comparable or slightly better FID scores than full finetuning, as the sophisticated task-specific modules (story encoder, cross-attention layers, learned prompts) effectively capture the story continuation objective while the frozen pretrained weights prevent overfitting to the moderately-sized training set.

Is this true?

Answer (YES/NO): NO